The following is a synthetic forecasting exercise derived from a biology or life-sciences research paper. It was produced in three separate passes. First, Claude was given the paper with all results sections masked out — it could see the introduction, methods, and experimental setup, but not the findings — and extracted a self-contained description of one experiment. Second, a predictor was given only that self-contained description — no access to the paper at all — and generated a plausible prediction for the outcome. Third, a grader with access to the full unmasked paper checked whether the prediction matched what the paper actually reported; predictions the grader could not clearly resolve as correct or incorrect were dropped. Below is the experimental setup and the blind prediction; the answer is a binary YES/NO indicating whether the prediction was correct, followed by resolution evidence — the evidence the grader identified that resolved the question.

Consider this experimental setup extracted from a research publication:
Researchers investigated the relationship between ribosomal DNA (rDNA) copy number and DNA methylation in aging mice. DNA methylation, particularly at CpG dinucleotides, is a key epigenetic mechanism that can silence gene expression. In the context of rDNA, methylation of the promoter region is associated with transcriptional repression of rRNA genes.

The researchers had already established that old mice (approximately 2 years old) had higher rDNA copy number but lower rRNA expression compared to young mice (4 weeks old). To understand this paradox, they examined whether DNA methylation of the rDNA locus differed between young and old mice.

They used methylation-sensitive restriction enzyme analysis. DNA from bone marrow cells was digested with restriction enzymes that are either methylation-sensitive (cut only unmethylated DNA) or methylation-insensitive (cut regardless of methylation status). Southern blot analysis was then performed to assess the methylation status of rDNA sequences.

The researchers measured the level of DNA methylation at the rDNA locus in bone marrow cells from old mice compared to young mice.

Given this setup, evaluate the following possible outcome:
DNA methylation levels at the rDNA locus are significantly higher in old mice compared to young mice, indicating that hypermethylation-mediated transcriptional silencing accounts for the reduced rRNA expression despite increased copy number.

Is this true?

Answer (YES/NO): YES